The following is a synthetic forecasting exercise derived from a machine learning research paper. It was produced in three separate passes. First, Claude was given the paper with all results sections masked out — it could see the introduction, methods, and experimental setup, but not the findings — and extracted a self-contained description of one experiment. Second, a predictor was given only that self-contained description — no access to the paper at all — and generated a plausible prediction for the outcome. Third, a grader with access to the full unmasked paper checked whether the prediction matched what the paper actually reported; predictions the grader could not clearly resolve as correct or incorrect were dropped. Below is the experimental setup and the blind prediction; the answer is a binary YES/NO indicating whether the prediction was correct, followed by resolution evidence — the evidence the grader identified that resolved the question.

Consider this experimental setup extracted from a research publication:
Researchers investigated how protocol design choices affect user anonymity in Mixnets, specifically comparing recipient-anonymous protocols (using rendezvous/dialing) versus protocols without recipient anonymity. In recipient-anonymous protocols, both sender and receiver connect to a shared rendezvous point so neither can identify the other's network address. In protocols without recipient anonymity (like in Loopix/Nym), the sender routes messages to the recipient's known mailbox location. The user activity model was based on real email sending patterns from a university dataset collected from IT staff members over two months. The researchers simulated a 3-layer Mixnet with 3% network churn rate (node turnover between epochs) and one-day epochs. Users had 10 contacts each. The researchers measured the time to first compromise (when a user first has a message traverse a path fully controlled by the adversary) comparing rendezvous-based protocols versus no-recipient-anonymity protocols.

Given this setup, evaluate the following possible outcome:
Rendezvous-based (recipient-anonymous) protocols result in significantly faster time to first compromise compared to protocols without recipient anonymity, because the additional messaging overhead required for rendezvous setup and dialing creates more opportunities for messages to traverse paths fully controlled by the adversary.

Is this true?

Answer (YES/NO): NO